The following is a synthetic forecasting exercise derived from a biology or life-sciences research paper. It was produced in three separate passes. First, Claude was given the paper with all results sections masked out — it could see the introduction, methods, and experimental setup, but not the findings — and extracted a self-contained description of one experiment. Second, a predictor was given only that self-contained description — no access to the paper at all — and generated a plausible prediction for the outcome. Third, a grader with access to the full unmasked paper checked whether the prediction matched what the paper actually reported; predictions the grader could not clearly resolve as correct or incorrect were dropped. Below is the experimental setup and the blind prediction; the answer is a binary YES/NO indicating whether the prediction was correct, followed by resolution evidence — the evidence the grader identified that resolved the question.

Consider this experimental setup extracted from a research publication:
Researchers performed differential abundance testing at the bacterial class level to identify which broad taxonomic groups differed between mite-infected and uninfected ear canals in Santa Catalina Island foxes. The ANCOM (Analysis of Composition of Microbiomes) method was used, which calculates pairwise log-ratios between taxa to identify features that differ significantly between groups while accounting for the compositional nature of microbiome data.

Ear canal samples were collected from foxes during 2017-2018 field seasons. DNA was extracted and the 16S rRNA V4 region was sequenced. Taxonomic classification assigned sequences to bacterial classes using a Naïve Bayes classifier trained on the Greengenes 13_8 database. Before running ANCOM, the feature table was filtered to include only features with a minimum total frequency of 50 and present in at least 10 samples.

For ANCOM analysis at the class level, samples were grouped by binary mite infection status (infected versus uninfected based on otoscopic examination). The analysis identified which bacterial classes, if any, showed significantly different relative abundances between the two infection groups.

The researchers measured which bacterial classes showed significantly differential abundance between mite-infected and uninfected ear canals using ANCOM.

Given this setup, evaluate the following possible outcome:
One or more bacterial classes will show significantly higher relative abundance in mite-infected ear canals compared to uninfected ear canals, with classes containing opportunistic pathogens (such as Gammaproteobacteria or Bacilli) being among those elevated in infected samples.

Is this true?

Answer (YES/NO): YES